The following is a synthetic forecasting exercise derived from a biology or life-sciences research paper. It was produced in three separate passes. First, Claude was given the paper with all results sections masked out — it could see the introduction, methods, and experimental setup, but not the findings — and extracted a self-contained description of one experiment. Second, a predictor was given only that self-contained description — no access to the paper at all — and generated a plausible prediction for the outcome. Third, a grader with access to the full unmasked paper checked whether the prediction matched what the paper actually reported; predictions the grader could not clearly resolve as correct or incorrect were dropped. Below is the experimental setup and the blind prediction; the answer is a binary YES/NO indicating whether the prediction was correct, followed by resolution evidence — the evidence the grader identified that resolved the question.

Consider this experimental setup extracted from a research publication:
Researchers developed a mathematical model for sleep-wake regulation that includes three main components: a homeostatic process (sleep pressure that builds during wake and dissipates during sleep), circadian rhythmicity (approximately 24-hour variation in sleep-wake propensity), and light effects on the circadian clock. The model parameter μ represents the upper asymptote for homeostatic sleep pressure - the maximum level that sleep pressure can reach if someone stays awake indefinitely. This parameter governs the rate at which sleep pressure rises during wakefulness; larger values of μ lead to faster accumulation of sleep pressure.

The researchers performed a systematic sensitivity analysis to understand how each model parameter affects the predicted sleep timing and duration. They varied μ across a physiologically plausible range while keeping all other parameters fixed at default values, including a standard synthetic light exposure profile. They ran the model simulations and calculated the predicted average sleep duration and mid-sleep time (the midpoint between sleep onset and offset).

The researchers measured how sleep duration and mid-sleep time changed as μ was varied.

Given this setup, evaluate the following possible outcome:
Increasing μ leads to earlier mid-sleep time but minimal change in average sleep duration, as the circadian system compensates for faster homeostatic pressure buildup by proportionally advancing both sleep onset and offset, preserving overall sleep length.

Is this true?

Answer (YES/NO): NO